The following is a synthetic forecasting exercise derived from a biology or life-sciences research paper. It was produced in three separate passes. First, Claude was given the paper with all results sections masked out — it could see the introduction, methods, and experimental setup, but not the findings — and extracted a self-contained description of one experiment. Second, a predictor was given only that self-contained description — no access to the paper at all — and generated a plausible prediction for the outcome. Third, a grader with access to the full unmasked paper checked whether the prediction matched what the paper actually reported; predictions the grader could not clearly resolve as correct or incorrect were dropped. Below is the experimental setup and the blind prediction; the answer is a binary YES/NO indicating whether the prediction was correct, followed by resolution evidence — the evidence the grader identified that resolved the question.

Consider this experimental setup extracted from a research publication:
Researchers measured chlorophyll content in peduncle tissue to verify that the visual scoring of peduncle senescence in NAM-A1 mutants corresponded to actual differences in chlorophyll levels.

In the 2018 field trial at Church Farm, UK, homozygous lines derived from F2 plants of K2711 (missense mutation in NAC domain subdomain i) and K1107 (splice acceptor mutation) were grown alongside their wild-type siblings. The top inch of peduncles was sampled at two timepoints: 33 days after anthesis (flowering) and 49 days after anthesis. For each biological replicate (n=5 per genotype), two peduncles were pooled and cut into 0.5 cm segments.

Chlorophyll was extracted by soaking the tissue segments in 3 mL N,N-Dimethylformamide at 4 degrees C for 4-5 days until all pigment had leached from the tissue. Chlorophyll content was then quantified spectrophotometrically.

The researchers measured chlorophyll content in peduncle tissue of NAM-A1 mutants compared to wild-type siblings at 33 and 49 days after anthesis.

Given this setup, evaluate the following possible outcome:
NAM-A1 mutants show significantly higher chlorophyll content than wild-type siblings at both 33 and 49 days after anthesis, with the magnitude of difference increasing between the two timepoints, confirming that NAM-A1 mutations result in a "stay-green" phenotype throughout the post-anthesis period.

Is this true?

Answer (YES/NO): NO